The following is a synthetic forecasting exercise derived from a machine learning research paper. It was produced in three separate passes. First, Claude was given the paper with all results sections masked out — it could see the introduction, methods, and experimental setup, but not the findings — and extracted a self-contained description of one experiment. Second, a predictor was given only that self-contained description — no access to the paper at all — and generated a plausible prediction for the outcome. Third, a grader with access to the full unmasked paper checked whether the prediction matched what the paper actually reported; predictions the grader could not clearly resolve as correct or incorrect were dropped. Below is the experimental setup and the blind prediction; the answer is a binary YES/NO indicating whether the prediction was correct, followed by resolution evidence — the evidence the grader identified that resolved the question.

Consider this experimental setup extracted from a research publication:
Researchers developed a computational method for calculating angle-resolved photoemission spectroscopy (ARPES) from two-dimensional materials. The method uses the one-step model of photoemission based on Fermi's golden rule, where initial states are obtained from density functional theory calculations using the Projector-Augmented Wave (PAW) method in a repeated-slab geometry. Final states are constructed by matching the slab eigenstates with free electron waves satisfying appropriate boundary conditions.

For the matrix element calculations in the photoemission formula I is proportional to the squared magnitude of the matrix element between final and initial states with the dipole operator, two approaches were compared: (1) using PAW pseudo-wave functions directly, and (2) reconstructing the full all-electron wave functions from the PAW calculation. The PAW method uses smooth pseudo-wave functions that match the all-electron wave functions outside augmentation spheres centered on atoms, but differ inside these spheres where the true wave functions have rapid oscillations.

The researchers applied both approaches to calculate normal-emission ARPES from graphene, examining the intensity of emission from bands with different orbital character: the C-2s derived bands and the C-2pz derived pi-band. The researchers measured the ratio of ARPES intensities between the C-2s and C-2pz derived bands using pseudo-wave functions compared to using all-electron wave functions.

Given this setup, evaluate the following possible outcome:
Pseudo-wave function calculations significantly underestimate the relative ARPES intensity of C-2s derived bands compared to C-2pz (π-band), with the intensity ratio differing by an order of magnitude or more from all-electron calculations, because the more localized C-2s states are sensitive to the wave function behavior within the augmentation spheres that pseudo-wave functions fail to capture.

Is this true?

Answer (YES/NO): YES